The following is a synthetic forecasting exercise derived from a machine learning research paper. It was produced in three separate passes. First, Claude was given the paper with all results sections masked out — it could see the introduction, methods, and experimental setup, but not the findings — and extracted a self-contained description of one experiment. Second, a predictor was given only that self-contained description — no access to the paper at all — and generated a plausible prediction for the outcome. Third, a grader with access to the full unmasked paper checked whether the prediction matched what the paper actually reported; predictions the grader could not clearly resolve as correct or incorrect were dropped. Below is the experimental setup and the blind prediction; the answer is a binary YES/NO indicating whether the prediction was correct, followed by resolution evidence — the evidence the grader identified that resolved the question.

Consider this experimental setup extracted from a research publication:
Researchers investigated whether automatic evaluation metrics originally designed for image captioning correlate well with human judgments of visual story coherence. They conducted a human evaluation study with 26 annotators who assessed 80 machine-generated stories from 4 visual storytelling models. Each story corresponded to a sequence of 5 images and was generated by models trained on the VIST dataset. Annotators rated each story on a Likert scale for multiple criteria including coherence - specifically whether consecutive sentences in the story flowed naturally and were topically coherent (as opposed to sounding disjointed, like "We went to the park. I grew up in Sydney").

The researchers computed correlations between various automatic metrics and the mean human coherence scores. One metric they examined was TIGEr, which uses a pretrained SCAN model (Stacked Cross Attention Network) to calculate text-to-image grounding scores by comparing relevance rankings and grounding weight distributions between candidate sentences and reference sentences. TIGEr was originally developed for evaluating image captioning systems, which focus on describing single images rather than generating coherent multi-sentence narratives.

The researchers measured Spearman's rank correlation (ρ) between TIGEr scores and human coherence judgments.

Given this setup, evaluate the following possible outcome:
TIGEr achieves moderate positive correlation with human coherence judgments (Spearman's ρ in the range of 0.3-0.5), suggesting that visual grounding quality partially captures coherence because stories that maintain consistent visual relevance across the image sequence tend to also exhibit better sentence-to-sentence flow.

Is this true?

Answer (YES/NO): NO